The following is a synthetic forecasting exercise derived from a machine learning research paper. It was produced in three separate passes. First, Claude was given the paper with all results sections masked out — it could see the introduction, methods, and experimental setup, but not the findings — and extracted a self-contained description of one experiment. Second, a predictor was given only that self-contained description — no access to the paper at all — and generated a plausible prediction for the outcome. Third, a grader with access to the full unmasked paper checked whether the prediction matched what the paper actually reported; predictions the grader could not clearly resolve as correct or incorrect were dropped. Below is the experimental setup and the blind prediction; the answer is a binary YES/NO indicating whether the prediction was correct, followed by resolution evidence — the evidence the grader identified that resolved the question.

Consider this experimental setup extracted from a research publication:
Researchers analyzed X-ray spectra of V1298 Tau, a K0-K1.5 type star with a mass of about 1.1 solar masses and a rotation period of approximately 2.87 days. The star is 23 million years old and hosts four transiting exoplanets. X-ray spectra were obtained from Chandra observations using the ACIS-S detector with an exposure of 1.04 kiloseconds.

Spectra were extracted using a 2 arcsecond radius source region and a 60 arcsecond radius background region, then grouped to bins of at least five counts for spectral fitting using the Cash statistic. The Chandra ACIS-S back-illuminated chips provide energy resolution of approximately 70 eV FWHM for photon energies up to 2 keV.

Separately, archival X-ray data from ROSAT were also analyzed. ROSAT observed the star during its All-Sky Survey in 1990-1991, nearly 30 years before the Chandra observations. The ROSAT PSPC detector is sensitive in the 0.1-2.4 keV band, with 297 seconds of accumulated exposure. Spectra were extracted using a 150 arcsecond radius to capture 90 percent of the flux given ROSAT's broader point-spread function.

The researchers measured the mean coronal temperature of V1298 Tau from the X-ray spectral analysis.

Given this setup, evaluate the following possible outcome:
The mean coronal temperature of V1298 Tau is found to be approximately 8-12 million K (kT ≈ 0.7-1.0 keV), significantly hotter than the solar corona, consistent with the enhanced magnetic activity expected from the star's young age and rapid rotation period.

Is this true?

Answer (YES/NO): YES